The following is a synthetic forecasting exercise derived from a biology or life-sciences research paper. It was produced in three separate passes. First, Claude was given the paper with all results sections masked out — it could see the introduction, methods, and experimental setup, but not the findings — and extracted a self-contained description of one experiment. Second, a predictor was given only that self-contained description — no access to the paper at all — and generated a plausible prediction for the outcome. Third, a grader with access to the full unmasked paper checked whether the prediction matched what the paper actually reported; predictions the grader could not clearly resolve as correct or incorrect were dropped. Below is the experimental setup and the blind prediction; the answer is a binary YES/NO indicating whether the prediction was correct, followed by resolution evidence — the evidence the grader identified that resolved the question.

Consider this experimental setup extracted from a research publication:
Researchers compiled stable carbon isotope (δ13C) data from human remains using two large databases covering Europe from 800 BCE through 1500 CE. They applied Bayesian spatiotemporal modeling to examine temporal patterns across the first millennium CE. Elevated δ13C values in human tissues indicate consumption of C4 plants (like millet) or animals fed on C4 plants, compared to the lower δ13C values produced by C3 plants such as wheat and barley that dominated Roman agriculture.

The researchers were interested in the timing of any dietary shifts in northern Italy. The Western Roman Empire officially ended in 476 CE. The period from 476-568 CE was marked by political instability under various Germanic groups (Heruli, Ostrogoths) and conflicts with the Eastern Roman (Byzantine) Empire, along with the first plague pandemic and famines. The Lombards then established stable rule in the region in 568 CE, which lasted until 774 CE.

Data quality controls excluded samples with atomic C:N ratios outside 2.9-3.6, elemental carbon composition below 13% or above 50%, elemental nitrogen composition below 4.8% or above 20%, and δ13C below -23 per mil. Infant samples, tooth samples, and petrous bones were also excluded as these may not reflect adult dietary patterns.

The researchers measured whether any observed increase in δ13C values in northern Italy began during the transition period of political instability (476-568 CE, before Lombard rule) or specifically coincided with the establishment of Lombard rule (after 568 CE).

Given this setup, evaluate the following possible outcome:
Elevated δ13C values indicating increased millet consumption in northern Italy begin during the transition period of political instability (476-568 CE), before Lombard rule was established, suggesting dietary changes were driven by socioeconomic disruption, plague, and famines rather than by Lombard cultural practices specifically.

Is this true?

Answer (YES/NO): NO